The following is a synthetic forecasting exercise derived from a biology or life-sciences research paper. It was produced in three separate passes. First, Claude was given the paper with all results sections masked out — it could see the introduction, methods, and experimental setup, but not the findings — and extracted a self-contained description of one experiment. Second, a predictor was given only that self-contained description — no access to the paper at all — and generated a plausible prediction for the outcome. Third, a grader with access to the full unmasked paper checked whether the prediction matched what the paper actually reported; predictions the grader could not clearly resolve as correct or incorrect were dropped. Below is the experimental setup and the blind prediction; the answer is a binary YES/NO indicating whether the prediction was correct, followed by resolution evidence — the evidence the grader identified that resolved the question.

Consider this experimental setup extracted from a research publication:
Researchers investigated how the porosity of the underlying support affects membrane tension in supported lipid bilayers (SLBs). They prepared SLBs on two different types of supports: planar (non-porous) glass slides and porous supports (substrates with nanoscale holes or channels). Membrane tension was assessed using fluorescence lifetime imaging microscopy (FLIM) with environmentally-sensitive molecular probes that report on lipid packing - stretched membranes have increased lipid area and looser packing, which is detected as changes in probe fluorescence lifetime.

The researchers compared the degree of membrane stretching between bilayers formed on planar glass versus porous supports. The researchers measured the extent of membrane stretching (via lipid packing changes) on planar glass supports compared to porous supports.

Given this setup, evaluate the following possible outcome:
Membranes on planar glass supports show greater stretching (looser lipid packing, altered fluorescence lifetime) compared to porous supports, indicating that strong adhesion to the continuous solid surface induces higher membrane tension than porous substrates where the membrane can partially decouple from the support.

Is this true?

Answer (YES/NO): YES